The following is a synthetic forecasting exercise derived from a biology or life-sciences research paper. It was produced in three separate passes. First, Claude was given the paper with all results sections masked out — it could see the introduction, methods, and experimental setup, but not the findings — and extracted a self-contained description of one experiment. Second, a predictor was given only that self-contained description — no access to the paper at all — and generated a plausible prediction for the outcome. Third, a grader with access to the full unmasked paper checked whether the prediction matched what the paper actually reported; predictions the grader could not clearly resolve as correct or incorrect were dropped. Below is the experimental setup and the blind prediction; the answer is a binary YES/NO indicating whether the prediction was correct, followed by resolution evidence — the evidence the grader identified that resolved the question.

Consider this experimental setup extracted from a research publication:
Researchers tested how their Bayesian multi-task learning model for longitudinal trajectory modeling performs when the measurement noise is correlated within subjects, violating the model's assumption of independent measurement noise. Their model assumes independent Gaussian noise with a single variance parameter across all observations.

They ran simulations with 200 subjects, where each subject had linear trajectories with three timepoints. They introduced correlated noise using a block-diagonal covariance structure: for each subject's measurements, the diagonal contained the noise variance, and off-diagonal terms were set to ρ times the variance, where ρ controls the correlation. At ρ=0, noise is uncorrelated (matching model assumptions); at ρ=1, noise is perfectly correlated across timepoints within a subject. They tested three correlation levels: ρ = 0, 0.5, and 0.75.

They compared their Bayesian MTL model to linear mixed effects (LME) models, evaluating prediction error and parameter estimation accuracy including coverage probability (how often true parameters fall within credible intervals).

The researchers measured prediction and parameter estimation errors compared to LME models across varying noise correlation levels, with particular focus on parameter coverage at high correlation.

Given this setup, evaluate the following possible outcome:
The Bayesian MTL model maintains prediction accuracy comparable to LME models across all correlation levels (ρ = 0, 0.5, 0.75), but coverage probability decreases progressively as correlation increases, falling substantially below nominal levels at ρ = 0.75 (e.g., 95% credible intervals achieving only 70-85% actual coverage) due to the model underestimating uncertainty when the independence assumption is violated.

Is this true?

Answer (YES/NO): NO